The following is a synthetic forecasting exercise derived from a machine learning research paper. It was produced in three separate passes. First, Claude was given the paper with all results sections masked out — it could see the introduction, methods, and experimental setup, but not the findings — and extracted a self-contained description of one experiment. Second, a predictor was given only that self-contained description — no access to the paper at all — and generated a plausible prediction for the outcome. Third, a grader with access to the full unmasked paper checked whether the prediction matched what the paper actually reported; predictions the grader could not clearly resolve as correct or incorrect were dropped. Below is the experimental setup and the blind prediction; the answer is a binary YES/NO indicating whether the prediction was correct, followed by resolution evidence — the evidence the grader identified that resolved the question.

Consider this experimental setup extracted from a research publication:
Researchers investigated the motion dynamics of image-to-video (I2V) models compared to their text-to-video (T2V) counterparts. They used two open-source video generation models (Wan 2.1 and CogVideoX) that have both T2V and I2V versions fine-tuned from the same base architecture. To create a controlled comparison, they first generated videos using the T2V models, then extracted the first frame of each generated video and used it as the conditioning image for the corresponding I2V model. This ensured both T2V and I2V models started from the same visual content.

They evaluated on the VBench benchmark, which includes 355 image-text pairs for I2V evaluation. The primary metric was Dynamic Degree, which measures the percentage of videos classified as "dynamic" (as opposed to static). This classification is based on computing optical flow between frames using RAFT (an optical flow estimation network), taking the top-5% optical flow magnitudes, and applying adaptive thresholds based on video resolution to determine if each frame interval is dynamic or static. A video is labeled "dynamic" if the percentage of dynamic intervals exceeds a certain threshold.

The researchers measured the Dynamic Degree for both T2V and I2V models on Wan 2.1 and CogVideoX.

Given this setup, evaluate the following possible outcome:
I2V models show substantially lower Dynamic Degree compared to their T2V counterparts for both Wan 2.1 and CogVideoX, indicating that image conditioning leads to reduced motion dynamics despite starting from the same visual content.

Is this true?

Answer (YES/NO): YES